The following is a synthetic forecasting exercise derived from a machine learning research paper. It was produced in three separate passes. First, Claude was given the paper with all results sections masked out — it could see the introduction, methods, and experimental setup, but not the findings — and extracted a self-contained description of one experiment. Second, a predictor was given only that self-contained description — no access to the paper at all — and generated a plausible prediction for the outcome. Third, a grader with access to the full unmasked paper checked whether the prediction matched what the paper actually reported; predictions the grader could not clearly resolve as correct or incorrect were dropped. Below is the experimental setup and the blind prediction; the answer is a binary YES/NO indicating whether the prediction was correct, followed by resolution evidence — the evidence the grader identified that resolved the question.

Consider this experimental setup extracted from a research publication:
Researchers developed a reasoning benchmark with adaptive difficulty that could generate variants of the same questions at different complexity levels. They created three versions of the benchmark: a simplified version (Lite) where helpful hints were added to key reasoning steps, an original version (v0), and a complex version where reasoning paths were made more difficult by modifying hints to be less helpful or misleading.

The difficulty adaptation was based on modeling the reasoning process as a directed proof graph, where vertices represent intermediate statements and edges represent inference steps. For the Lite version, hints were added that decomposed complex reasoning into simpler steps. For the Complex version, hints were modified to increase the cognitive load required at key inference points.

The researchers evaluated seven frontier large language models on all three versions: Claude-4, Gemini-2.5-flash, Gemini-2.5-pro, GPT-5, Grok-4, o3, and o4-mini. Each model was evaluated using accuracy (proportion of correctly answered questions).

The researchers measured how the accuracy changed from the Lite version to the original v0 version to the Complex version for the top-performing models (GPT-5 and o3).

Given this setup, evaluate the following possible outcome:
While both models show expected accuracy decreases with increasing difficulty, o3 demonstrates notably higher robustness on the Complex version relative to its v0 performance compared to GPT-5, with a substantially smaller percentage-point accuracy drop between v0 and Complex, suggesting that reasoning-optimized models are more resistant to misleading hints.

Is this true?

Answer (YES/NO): NO